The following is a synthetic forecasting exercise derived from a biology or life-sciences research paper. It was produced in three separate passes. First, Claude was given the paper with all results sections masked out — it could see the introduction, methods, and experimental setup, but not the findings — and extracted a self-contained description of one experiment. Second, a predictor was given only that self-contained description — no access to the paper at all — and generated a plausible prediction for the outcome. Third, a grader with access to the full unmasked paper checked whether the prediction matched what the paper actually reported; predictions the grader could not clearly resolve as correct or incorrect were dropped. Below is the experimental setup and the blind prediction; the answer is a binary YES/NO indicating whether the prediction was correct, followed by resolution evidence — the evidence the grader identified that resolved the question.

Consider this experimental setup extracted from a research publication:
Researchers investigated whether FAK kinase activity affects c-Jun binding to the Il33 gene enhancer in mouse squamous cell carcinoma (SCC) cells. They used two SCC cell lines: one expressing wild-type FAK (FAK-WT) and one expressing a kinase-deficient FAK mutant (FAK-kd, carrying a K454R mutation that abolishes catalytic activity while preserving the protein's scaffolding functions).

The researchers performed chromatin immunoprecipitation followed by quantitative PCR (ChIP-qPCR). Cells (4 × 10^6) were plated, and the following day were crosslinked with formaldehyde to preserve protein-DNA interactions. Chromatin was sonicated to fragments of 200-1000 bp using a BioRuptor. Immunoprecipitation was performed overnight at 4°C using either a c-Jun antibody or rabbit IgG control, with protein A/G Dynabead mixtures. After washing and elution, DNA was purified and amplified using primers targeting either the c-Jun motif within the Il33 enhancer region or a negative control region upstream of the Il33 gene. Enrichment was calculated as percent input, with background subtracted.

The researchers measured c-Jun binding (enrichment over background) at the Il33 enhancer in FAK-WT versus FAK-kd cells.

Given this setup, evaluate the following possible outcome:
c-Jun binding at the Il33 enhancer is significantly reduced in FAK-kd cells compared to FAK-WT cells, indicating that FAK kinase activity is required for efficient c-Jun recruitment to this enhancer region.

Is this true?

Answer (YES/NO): YES